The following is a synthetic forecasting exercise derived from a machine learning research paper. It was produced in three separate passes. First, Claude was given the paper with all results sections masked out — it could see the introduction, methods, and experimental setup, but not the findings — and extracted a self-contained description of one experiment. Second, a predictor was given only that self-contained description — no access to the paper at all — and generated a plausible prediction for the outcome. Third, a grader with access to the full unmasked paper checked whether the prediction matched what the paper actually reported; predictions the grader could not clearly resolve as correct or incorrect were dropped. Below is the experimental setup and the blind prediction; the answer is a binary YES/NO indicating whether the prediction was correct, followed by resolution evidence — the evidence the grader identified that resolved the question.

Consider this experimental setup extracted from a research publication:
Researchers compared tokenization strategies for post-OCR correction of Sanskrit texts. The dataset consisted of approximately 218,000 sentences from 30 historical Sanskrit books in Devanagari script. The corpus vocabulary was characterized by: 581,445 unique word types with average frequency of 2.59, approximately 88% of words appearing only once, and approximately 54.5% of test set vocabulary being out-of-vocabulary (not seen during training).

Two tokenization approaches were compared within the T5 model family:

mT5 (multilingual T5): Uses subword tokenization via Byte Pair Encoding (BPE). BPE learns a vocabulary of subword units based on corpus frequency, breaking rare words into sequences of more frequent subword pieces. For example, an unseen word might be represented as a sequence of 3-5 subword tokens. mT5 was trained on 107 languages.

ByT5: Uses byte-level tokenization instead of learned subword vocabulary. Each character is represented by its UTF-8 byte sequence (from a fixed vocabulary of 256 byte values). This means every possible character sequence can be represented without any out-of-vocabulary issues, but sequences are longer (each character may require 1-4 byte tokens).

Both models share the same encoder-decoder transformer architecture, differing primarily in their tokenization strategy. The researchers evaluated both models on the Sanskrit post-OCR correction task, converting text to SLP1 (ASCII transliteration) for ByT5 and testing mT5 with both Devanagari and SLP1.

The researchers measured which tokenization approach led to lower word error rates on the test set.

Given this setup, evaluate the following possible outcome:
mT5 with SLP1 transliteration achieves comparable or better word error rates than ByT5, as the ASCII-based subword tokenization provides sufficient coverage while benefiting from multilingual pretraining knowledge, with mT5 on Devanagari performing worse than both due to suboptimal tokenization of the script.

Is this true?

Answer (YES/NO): NO